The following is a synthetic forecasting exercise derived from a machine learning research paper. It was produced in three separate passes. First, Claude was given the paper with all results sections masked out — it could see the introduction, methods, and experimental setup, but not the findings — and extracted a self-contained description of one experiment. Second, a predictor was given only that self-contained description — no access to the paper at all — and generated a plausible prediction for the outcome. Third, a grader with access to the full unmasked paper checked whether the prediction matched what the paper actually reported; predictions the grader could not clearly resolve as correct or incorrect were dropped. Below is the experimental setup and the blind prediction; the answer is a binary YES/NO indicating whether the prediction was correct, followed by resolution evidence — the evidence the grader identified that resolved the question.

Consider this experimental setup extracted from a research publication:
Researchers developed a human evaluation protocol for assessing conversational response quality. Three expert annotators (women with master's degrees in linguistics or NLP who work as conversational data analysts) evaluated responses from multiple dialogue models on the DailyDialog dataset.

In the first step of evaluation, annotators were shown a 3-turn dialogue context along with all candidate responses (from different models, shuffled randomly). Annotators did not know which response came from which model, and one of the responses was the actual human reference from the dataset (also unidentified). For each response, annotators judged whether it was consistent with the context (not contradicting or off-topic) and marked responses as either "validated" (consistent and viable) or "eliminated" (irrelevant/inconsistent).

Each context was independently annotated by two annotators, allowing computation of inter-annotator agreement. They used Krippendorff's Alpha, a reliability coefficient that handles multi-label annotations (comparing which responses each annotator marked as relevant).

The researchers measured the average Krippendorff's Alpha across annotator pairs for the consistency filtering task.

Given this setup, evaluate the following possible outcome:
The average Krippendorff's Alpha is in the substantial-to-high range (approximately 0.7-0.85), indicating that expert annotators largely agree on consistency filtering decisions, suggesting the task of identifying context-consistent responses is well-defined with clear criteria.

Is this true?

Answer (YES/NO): NO